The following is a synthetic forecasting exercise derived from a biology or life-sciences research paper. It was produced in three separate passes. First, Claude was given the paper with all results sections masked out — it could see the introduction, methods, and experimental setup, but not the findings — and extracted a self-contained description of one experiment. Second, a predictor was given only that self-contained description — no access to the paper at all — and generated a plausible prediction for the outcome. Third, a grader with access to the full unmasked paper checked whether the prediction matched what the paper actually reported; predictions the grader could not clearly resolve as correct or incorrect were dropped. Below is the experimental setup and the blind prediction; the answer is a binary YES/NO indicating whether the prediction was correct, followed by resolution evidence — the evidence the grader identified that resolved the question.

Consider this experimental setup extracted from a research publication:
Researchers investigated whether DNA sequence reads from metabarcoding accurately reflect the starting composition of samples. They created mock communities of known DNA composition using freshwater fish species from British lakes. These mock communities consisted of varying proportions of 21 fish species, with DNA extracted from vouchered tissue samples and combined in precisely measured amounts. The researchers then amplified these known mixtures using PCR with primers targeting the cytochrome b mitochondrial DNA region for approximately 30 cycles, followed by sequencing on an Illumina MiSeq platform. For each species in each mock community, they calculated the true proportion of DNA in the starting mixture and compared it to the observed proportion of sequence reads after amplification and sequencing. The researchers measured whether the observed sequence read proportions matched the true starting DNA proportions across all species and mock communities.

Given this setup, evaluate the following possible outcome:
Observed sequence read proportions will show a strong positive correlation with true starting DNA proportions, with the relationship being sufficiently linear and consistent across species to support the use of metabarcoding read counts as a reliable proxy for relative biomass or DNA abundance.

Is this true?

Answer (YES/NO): NO